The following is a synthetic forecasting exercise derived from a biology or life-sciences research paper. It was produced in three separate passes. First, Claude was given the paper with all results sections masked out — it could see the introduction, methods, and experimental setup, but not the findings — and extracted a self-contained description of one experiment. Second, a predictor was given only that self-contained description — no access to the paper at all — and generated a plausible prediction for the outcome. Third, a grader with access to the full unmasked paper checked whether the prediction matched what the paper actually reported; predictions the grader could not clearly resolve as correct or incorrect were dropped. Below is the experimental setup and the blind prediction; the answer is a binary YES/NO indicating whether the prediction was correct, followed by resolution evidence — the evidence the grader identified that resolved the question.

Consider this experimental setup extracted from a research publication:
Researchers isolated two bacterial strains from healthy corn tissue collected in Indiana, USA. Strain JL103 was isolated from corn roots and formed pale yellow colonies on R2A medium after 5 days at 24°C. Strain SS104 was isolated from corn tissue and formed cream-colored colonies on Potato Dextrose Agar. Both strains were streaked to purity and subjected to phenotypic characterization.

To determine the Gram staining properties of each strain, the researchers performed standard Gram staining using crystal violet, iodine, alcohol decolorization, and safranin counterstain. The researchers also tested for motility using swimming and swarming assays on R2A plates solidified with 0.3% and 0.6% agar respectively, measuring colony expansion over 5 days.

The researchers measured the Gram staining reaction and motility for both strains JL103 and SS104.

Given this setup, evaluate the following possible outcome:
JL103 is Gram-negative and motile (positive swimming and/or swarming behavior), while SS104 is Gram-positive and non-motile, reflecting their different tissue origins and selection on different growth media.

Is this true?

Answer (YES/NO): NO